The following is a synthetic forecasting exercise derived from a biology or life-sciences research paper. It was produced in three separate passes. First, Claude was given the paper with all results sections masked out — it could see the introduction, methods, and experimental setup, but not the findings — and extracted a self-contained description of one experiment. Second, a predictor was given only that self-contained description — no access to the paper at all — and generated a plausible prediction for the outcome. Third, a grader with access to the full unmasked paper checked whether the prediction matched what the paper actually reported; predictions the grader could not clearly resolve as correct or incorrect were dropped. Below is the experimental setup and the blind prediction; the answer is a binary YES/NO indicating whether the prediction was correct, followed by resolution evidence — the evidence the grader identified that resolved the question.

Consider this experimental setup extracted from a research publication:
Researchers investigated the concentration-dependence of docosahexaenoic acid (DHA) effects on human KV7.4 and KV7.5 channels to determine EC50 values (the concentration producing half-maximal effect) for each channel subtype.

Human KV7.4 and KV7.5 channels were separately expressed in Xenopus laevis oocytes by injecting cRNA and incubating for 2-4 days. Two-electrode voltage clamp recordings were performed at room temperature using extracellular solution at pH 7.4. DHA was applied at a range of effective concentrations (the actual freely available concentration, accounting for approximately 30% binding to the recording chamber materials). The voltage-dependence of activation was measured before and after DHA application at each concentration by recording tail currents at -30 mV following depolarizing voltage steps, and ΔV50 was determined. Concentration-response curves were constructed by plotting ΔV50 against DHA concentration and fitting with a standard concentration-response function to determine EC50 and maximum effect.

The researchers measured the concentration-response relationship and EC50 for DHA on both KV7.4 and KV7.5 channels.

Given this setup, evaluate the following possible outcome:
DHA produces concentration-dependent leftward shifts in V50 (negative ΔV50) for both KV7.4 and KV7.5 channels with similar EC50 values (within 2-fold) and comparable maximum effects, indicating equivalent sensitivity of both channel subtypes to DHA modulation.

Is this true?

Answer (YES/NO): NO